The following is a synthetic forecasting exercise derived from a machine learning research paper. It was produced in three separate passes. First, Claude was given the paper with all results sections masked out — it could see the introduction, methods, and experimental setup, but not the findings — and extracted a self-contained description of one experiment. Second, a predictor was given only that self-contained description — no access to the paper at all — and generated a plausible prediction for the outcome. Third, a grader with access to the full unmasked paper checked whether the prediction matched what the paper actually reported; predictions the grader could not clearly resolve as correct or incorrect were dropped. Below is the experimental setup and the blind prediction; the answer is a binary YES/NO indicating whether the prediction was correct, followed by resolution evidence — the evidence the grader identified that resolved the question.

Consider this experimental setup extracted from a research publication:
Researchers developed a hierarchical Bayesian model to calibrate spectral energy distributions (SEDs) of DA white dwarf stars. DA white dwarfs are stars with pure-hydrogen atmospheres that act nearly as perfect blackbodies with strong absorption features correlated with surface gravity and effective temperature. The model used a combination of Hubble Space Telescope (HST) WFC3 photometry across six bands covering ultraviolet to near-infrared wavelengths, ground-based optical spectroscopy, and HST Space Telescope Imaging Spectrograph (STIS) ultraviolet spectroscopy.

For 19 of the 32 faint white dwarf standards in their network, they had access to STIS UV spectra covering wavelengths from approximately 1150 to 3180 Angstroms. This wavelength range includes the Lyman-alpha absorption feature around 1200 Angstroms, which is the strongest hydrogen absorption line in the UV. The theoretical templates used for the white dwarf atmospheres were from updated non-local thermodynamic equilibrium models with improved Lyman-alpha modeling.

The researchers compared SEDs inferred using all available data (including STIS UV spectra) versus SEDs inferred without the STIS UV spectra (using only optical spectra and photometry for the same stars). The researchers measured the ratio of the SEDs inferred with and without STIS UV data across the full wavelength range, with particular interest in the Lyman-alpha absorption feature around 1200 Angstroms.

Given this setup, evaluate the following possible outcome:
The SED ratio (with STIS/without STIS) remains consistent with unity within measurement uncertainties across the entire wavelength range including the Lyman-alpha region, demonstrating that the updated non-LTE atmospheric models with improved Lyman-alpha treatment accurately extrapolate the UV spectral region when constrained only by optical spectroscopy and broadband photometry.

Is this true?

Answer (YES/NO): NO